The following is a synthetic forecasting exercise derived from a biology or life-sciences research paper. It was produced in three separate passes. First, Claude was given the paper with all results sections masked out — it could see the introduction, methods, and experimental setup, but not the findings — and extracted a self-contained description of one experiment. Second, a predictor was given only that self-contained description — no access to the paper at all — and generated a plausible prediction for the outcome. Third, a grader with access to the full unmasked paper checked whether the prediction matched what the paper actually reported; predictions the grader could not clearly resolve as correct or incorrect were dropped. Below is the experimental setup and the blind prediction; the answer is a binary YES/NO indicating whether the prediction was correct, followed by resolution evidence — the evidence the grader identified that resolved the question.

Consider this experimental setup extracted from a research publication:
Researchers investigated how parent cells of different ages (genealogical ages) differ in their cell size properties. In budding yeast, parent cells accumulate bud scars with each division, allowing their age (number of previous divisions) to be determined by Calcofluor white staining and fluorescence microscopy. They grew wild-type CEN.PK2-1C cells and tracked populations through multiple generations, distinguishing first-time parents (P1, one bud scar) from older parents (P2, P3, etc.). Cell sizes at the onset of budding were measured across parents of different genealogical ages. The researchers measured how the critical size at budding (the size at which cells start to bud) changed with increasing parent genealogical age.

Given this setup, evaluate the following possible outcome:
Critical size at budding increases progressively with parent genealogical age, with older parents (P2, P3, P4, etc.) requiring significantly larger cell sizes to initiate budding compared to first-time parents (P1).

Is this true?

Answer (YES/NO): YES